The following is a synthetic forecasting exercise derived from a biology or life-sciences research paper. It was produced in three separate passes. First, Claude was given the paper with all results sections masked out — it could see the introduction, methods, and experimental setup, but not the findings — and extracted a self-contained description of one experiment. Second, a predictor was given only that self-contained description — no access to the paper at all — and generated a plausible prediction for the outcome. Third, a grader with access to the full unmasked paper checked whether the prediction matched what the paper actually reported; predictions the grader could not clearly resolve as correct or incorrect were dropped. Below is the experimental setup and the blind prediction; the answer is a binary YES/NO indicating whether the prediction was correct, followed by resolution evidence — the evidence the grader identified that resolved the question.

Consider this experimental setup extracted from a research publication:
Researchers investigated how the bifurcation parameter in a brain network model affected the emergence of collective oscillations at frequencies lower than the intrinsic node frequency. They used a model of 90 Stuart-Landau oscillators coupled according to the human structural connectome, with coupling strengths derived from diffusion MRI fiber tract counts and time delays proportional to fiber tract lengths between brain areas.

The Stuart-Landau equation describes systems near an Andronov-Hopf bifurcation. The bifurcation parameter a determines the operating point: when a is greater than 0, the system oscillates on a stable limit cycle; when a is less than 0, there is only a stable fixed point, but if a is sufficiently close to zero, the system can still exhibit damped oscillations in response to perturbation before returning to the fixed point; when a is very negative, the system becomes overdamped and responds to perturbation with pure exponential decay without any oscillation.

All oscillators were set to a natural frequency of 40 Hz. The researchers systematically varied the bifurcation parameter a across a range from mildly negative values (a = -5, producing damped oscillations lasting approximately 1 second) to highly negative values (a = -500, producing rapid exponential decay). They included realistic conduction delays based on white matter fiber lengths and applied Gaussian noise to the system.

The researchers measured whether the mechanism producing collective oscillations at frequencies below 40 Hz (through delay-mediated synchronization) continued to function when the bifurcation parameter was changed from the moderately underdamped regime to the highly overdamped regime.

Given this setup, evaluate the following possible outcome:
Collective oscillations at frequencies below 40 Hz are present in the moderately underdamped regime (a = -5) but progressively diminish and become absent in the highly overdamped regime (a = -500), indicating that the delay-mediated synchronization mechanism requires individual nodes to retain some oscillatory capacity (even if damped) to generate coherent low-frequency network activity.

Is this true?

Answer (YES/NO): YES